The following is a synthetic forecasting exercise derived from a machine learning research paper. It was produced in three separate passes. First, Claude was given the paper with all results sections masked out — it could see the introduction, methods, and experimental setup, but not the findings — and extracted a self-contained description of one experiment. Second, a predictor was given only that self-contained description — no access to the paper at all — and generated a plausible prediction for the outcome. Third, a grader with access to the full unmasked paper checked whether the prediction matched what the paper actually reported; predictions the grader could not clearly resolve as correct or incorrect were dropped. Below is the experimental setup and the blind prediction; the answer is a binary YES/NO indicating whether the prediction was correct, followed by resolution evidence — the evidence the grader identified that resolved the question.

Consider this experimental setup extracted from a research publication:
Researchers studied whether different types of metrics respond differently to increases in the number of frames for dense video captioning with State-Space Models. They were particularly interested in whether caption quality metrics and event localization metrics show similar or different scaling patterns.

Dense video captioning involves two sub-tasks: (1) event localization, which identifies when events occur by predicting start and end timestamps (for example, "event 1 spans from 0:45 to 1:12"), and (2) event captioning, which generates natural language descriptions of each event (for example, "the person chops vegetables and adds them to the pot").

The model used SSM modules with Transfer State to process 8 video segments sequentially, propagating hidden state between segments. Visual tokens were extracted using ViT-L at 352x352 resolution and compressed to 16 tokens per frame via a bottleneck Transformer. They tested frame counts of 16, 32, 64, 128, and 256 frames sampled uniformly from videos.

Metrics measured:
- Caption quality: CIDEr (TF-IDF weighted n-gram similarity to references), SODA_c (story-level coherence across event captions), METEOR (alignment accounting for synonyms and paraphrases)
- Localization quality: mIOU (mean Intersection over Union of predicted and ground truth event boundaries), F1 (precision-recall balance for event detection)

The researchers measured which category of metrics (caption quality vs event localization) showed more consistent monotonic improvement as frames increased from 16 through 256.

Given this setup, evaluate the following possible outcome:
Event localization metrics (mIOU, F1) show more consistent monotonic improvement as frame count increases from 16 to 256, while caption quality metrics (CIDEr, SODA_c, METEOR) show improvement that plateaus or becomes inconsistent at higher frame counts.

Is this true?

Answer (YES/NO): NO